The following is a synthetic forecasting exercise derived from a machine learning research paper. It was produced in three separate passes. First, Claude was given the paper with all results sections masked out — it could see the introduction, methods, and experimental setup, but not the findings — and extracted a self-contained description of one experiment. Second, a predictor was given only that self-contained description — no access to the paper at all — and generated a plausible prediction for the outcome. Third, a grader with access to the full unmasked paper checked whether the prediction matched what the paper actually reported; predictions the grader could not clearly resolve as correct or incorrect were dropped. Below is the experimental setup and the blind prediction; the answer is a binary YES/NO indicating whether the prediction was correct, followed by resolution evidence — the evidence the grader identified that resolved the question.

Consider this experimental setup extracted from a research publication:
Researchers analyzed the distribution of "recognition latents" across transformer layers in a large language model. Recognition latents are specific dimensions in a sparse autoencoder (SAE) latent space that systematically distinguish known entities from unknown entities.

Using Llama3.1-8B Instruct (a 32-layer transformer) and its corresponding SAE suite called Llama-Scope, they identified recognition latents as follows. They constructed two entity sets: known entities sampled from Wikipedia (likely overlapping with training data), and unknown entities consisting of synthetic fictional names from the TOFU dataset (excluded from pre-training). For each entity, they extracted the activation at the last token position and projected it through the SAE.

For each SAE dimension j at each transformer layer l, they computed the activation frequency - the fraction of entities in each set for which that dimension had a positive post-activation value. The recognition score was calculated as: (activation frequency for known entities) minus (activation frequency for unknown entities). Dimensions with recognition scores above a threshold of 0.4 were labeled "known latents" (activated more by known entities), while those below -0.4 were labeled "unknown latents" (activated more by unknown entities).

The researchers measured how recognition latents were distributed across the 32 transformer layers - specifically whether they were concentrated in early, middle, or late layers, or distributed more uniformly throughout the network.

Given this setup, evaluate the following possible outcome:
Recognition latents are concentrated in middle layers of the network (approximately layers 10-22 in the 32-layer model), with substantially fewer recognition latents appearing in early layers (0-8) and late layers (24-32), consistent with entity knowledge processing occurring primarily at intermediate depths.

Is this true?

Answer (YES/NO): NO